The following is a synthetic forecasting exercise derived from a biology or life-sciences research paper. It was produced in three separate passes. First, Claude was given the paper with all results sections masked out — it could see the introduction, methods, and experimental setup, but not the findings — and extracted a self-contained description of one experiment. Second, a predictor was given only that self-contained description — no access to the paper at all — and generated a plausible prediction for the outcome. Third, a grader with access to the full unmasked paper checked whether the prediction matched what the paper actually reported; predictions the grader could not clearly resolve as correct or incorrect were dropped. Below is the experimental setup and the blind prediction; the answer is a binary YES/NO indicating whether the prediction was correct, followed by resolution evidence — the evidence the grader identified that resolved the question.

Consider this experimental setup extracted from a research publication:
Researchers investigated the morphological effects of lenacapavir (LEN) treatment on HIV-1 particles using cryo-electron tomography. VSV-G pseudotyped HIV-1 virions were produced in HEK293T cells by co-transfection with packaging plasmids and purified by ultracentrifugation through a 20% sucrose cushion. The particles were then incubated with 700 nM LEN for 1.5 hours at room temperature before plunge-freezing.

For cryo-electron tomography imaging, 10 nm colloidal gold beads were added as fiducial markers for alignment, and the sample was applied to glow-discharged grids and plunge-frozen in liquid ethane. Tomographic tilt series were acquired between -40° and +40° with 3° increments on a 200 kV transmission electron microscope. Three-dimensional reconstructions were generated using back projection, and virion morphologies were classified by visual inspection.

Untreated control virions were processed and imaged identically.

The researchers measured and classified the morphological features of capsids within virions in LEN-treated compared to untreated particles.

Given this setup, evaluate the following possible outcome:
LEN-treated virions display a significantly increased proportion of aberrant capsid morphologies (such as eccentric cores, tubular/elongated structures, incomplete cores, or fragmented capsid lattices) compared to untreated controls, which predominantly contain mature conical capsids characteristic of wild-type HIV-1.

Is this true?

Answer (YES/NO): NO